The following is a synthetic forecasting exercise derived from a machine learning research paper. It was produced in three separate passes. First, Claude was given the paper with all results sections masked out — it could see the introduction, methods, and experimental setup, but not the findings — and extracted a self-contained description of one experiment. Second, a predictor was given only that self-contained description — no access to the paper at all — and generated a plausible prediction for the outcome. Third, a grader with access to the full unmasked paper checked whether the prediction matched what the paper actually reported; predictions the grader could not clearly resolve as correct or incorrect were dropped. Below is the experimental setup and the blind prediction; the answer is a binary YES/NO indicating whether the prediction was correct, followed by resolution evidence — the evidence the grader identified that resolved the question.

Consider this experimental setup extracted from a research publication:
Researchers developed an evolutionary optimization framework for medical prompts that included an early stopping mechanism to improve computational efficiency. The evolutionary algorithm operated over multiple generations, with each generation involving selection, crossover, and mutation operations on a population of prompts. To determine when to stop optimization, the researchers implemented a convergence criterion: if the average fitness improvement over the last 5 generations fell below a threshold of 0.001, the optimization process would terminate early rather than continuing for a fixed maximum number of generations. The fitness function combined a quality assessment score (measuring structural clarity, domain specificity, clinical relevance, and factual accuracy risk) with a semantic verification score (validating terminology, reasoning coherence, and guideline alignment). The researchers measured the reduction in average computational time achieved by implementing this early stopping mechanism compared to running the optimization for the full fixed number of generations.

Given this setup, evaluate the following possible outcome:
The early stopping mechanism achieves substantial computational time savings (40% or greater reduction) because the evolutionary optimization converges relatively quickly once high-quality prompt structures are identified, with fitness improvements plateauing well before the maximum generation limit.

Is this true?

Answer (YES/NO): NO